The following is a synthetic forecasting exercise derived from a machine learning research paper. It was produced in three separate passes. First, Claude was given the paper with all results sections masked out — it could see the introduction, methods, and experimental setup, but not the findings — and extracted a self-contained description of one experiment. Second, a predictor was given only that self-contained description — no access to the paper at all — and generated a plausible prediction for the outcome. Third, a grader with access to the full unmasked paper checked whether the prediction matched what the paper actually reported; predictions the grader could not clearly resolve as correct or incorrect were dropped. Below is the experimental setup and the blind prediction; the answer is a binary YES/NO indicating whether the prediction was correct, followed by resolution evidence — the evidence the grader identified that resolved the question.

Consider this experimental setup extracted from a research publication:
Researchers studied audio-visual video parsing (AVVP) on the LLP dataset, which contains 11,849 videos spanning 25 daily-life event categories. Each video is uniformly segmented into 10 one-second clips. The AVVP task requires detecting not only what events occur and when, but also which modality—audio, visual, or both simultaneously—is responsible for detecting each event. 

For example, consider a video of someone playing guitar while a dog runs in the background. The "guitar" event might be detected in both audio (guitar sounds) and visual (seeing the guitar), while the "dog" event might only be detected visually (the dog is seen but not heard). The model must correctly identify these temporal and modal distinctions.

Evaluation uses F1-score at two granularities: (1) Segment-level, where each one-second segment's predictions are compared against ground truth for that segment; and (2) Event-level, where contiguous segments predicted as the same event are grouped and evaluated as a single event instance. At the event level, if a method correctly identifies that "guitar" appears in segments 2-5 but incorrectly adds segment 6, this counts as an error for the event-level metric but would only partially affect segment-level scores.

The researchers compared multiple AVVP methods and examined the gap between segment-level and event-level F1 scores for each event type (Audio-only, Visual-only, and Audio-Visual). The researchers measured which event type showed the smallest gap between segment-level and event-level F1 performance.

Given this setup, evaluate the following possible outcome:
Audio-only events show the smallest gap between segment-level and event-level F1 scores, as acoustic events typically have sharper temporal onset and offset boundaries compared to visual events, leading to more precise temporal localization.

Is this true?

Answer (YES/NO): NO